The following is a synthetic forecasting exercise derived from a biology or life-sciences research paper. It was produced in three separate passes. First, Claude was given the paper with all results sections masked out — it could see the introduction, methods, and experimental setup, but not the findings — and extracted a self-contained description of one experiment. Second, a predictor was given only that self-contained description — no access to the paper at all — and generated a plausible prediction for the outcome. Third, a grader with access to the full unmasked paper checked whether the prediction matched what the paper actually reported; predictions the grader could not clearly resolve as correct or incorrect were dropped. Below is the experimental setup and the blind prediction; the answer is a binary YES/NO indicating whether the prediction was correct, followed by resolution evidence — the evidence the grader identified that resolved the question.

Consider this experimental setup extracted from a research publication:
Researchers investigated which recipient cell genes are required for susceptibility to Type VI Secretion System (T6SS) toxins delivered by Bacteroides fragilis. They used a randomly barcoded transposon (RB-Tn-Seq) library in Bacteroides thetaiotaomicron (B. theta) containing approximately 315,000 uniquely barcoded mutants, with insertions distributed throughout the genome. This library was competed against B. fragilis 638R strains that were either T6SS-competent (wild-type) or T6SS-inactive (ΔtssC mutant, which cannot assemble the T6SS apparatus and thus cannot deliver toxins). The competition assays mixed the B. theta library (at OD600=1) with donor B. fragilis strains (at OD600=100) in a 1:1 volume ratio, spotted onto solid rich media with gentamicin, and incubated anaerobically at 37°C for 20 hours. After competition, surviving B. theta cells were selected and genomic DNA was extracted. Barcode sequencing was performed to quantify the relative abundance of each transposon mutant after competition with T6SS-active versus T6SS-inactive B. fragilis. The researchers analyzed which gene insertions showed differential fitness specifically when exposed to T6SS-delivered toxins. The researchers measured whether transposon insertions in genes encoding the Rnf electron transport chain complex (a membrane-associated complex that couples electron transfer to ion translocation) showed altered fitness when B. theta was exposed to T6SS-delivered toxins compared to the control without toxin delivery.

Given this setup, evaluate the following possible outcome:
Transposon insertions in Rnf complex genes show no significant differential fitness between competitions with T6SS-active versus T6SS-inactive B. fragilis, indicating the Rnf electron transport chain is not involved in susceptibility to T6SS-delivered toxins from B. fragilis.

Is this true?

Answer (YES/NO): NO